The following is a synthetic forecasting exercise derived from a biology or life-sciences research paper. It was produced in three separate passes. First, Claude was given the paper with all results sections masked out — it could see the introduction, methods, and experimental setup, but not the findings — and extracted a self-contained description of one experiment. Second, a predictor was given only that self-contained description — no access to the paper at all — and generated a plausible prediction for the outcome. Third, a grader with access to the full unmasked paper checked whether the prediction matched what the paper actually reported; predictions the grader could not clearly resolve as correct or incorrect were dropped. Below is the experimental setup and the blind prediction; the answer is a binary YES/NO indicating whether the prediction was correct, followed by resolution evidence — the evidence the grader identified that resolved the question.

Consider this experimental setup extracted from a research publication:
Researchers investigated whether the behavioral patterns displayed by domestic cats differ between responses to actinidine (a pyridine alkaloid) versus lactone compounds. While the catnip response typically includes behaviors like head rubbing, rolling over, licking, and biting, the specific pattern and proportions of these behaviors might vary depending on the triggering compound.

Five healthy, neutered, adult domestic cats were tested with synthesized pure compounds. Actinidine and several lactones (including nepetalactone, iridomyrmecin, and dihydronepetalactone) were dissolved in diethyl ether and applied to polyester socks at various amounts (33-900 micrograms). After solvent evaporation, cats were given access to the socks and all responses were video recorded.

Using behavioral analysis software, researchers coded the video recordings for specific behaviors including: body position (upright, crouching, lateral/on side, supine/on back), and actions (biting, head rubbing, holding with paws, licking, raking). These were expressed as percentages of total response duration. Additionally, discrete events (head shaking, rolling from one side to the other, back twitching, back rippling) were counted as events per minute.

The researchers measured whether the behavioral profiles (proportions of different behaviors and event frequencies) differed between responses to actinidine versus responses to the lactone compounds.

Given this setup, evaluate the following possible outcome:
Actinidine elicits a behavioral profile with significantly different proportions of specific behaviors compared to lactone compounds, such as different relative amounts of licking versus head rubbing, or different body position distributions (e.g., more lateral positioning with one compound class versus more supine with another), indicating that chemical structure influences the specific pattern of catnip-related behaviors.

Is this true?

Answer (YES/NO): YES